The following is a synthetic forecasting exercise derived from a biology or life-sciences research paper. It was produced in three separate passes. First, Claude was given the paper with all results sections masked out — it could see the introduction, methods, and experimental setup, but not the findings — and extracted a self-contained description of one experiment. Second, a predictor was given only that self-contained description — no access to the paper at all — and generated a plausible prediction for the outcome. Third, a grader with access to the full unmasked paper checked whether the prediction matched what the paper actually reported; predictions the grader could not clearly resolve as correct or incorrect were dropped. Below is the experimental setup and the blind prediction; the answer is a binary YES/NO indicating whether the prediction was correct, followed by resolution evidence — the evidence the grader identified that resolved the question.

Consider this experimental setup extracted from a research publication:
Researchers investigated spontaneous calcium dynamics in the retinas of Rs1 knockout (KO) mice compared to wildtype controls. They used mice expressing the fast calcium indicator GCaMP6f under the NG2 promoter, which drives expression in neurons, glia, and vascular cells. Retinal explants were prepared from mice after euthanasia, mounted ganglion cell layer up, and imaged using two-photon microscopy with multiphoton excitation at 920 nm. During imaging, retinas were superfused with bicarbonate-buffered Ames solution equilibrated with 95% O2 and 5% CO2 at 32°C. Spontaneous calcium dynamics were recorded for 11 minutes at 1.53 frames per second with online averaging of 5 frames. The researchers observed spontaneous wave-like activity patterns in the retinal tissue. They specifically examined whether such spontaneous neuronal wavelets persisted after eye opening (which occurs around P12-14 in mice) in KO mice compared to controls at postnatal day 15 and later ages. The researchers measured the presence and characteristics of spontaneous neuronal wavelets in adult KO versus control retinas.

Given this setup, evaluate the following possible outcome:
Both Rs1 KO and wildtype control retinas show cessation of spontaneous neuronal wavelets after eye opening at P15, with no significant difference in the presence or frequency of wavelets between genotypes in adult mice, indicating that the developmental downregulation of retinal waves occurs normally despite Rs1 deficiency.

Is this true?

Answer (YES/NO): NO